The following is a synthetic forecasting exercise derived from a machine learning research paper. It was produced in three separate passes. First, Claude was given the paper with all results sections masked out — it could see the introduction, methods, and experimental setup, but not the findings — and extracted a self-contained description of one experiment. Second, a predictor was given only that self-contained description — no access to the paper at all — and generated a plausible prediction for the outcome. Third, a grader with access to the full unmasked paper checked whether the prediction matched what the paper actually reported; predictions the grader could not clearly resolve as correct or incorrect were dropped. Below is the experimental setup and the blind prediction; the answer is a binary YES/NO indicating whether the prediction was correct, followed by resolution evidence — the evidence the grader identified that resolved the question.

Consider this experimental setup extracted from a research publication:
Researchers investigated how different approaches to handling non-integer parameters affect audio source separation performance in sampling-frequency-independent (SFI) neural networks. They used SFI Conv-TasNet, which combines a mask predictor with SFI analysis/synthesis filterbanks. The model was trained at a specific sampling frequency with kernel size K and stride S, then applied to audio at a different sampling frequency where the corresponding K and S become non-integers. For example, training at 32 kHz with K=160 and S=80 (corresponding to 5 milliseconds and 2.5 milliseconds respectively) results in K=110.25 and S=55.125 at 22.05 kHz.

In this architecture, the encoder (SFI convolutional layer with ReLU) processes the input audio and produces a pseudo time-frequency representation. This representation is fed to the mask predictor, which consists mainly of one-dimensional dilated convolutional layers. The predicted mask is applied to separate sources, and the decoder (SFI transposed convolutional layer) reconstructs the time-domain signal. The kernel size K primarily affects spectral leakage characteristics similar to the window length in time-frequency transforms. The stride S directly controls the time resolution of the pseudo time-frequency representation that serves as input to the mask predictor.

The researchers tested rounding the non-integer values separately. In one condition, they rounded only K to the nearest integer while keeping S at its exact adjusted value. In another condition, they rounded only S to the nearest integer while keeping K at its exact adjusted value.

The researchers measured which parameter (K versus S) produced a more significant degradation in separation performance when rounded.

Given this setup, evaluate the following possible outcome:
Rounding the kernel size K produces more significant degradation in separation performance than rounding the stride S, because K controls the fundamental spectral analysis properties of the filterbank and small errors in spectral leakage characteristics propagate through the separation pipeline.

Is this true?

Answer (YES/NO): NO